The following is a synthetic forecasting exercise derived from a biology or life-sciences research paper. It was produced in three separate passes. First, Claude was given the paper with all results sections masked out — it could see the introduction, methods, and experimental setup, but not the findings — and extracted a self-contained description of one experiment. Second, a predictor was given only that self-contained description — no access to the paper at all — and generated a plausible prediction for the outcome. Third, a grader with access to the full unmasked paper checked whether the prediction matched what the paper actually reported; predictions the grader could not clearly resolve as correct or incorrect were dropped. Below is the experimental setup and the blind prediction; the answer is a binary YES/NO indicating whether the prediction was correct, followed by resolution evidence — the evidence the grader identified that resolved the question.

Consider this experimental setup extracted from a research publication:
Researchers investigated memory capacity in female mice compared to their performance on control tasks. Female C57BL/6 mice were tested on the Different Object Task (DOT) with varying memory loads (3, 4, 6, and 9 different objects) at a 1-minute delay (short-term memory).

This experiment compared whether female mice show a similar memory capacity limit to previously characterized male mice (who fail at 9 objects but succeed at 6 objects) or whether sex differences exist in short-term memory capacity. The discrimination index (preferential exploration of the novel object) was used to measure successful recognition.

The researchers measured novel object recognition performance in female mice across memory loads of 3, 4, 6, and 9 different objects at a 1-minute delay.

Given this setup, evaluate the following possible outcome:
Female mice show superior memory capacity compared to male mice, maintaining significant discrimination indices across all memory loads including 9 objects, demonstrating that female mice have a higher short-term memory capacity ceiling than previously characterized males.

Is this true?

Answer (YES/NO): NO